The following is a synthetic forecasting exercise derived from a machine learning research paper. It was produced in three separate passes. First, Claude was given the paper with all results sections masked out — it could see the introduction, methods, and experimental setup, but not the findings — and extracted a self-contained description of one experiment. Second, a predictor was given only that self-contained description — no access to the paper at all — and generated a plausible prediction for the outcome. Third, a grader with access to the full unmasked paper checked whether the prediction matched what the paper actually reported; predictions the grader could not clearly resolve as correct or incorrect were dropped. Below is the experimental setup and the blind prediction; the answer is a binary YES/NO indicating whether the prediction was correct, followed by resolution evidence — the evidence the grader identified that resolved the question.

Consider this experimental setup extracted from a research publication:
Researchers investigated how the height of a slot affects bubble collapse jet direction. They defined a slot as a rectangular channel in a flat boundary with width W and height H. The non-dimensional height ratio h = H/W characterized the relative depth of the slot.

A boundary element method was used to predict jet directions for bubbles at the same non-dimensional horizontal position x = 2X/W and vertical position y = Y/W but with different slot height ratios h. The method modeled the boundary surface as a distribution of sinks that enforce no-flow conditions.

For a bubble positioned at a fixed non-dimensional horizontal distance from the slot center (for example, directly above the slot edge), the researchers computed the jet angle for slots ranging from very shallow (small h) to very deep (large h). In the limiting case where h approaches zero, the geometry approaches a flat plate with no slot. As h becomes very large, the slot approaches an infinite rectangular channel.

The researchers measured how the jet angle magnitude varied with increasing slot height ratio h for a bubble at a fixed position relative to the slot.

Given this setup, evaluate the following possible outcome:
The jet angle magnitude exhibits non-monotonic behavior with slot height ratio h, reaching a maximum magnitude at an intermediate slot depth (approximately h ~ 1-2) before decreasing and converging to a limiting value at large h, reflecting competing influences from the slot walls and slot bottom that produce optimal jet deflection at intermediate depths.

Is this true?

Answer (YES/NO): NO